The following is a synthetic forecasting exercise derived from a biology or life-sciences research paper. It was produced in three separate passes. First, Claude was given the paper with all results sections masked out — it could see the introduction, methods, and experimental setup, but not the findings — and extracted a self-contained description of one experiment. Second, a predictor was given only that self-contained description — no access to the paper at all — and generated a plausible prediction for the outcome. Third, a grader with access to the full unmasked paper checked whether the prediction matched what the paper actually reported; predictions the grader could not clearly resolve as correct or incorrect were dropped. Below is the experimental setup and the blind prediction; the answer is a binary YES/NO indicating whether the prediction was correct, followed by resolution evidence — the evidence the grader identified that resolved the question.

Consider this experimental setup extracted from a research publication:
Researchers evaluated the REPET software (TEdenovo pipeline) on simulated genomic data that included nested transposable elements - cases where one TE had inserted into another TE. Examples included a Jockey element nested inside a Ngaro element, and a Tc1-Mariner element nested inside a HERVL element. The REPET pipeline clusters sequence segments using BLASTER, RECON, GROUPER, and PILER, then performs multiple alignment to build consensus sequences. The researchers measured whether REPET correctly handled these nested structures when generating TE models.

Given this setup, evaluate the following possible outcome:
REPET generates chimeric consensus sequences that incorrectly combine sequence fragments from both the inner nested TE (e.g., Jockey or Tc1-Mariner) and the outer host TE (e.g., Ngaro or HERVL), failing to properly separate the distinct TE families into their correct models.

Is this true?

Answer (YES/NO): YES